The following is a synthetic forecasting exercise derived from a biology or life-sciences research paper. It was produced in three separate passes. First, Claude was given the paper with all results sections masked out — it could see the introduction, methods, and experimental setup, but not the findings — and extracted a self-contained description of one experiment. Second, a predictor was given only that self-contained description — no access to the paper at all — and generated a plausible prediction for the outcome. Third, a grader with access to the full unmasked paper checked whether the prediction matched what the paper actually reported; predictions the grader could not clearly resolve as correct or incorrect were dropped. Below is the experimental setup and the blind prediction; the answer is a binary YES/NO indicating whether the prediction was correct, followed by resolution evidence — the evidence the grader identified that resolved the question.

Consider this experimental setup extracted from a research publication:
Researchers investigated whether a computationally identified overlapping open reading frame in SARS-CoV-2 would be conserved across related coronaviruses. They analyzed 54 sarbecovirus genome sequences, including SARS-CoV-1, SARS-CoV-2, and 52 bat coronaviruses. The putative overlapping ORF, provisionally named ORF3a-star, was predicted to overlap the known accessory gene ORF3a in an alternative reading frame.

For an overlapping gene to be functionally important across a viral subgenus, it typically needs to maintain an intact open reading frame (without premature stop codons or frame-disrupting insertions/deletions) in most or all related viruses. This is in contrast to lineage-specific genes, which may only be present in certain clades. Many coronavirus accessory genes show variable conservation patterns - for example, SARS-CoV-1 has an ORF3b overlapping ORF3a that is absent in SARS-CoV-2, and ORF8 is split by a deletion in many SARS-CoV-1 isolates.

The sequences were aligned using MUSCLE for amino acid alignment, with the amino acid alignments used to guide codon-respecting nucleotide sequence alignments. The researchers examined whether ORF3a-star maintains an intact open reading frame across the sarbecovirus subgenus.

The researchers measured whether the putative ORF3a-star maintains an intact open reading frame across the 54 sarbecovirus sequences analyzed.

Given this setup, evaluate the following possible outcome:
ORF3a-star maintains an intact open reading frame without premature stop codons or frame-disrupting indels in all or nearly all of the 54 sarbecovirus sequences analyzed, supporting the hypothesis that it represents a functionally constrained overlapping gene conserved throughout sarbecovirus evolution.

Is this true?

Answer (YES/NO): YES